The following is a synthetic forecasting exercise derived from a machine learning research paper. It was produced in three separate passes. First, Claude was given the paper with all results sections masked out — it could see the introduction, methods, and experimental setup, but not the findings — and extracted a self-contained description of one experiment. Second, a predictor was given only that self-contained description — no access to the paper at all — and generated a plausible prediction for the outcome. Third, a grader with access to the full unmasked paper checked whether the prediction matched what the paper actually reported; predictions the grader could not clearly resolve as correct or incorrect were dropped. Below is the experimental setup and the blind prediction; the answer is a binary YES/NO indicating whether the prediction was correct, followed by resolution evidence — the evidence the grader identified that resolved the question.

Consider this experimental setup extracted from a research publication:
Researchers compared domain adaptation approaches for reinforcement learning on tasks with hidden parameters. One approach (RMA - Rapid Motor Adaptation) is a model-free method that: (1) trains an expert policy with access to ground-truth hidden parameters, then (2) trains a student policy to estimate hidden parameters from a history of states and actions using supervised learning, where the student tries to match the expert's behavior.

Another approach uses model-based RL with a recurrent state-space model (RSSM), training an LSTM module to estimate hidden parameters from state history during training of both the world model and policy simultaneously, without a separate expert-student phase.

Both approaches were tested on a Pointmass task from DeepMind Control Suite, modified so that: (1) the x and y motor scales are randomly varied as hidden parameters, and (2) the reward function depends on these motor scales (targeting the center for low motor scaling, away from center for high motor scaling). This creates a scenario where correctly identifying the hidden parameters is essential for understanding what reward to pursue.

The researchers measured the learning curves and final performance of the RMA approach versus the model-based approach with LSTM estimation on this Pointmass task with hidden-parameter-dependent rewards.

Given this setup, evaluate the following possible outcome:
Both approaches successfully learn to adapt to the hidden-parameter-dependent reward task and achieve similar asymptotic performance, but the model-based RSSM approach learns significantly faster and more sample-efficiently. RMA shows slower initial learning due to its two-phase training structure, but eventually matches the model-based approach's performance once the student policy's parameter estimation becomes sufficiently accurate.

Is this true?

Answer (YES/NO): NO